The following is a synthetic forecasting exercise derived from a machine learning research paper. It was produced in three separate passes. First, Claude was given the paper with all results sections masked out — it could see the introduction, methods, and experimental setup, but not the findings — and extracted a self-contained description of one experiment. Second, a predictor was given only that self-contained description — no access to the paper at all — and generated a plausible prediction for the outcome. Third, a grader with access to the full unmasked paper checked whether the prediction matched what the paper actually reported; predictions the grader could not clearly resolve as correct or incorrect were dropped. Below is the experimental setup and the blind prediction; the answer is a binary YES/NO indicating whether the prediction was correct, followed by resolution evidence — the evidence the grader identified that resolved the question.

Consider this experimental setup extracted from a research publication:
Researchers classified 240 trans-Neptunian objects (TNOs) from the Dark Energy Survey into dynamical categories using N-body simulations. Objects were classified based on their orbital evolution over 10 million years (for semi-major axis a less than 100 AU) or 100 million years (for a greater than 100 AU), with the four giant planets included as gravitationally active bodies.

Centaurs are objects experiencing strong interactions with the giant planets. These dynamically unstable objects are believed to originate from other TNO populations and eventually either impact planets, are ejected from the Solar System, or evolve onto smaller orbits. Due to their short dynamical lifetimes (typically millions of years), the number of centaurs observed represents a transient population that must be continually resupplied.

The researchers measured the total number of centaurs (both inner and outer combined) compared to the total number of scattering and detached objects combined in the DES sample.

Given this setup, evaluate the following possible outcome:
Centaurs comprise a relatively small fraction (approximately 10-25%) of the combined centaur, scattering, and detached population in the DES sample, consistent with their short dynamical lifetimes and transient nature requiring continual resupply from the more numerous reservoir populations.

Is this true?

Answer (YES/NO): YES